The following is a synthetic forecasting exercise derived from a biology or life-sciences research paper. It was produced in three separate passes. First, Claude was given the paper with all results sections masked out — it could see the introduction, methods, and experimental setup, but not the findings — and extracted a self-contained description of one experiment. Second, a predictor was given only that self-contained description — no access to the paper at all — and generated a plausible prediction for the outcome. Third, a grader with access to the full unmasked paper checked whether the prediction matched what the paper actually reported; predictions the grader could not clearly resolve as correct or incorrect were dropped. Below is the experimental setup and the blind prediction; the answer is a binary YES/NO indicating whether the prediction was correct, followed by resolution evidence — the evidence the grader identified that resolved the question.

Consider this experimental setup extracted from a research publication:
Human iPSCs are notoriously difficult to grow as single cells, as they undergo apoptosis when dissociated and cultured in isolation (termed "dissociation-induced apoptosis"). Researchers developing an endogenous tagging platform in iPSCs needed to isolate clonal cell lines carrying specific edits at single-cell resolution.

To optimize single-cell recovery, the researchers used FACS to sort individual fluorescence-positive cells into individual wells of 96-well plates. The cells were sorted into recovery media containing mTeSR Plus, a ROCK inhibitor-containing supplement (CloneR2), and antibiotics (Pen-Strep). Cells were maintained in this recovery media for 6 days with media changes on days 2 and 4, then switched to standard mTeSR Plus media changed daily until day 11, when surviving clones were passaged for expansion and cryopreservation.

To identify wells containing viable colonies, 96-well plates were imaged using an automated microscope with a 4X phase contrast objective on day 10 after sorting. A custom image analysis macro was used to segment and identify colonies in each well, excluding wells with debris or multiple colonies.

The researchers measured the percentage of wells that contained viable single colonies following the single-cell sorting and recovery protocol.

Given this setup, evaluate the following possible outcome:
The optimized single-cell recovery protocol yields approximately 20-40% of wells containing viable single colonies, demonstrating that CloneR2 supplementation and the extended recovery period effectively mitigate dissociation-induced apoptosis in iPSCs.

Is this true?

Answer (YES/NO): NO